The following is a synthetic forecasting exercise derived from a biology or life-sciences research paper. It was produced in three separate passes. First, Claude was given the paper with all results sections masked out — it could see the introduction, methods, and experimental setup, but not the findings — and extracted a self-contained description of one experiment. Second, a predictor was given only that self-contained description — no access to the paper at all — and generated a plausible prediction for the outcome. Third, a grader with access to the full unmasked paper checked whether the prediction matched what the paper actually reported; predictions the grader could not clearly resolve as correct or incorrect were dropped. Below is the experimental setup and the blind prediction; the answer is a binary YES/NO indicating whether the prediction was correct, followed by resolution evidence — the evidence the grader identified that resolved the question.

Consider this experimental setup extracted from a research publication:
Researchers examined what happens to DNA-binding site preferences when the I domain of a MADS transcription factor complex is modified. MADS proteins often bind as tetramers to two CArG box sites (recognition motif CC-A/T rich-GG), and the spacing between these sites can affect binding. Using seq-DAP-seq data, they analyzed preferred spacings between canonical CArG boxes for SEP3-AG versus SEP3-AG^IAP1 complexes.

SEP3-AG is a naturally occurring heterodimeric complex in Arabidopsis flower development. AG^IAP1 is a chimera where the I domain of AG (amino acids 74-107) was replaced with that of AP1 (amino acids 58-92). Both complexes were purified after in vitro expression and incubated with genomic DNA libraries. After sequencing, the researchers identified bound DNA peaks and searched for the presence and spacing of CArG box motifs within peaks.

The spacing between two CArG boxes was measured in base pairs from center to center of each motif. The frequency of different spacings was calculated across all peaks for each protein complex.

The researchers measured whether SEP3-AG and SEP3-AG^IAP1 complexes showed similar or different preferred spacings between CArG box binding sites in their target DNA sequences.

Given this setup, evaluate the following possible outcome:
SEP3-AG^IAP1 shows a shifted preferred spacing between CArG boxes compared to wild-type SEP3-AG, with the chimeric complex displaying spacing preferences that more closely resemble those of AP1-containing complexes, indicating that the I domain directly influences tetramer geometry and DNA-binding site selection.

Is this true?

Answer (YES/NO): YES